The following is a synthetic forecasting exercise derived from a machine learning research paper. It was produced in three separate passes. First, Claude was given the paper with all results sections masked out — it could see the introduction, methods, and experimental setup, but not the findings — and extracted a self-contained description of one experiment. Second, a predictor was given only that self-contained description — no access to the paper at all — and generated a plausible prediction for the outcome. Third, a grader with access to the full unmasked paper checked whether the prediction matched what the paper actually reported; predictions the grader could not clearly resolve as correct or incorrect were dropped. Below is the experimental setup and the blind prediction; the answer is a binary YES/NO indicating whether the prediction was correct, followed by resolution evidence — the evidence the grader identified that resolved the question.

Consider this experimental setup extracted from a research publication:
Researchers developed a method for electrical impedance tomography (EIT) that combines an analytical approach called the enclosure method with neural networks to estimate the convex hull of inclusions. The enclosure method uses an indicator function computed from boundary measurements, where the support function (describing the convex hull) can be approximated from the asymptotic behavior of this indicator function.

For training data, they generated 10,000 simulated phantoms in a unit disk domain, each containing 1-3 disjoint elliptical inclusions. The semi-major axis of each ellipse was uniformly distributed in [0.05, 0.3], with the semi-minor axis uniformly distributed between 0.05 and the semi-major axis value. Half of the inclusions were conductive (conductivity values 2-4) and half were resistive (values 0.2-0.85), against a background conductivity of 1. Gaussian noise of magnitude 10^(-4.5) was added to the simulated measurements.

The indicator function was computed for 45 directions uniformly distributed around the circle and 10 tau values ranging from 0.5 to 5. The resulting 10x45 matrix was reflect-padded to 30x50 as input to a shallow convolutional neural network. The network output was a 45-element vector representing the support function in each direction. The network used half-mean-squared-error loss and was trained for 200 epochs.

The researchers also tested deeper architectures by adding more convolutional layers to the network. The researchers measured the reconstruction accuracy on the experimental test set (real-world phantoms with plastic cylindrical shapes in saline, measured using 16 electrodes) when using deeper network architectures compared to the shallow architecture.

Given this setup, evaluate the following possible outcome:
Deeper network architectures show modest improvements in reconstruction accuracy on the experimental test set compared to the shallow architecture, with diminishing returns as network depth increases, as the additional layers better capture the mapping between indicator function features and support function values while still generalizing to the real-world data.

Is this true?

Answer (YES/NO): NO